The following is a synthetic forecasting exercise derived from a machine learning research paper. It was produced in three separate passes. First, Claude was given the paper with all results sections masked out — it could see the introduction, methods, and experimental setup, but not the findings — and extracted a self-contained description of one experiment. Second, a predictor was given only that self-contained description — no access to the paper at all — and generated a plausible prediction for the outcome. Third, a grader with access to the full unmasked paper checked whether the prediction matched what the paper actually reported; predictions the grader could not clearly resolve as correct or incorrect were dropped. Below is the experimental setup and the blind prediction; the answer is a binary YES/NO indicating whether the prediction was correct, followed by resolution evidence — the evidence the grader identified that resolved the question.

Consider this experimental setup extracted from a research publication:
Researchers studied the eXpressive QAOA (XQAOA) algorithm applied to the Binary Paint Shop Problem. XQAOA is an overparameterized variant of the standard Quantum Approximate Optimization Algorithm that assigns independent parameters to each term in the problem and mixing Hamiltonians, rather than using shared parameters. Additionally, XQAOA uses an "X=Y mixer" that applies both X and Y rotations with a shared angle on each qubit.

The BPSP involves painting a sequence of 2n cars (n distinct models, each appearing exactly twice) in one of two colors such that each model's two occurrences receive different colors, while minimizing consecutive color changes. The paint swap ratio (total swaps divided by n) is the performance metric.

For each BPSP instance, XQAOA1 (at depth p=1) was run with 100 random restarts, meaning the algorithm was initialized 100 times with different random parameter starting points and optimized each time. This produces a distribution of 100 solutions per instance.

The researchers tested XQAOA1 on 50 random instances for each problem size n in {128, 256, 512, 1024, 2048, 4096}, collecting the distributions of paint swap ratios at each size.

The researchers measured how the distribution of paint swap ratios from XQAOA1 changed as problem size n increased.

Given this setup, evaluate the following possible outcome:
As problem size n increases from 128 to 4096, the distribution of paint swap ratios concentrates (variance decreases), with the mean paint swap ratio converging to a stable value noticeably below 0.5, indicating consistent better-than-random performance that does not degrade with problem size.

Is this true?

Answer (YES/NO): YES